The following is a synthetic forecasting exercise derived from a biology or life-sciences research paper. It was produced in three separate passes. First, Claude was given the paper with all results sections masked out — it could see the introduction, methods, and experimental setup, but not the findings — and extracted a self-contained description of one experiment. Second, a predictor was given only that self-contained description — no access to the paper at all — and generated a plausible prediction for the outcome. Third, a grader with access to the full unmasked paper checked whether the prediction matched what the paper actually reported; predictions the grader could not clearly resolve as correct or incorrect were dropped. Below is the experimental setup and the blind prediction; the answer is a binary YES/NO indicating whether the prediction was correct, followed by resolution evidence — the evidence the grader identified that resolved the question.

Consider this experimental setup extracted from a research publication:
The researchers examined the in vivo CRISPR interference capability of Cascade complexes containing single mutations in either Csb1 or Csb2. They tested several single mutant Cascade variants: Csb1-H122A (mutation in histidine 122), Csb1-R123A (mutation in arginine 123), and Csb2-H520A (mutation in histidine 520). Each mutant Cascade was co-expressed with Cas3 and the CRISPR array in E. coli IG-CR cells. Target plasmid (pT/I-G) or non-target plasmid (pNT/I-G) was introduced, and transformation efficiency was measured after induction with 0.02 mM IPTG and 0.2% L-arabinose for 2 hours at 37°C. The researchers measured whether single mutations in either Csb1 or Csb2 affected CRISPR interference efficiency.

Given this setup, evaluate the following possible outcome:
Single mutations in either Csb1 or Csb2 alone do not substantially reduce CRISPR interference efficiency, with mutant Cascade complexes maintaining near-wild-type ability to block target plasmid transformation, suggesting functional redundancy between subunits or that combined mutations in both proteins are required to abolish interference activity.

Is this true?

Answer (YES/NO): NO